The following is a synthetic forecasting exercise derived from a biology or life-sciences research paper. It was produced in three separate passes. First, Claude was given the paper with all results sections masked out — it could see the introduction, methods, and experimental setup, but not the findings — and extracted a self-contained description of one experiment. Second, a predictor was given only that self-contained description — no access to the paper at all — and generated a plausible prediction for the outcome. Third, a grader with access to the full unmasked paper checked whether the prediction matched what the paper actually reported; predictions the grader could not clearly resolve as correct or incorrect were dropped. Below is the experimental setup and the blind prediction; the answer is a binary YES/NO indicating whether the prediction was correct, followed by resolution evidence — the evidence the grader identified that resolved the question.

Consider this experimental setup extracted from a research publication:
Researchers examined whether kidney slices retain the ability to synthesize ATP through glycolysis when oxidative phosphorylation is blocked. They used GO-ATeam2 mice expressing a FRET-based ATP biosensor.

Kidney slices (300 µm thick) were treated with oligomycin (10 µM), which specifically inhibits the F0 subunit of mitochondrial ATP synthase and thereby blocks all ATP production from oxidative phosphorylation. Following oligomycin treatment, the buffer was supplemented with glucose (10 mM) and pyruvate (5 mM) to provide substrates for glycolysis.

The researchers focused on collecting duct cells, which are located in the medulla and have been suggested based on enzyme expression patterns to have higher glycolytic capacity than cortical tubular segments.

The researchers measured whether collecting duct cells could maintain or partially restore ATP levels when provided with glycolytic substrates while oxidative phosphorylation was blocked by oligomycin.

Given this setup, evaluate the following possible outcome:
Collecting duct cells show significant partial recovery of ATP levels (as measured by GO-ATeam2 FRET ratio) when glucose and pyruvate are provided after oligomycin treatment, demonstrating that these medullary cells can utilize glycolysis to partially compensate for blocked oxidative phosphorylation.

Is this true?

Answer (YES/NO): NO